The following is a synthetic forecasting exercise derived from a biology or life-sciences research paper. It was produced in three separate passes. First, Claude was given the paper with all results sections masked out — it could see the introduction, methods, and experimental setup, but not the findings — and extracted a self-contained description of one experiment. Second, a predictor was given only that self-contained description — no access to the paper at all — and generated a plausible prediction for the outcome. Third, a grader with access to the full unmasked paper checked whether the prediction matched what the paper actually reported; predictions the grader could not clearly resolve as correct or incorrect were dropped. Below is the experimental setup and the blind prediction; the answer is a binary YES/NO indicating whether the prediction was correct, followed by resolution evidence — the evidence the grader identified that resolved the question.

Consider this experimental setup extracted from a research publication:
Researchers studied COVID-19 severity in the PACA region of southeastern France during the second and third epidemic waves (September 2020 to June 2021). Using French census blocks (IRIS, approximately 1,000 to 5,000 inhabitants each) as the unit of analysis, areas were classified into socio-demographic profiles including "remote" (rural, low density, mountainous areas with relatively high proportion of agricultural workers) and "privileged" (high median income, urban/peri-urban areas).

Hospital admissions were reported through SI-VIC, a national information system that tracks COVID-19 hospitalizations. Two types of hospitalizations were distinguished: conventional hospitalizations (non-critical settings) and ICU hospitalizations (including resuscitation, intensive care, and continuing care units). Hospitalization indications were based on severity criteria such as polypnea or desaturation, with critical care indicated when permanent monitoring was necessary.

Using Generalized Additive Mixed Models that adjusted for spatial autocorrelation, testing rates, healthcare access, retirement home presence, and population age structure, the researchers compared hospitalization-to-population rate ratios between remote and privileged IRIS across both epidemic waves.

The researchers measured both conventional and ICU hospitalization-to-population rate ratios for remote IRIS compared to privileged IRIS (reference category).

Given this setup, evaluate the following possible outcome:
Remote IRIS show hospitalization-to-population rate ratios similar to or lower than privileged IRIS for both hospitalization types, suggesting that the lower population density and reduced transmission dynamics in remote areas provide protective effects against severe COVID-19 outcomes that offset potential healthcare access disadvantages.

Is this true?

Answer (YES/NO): NO